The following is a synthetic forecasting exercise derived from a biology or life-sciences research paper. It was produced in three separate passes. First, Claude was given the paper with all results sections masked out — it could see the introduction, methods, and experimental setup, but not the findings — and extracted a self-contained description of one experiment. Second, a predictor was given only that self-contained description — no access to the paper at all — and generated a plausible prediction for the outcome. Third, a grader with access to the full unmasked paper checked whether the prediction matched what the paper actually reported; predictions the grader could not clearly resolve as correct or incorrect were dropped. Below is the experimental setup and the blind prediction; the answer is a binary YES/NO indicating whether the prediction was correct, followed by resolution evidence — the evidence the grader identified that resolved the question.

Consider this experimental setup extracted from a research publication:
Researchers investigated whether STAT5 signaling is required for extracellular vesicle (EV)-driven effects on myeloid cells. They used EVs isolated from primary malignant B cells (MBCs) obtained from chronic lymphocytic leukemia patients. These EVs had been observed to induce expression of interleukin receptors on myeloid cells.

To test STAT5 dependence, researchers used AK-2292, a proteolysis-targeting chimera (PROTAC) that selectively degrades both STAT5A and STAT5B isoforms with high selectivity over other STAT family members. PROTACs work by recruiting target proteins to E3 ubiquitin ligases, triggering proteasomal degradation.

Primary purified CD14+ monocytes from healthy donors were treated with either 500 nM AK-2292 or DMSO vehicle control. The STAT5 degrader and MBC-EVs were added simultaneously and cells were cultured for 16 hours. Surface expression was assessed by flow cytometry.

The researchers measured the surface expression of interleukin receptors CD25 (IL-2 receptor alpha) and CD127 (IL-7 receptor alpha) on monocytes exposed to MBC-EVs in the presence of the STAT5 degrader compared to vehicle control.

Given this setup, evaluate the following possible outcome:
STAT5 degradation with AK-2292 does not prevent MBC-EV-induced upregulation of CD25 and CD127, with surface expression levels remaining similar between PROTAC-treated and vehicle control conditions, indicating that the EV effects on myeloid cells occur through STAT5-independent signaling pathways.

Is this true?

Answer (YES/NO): NO